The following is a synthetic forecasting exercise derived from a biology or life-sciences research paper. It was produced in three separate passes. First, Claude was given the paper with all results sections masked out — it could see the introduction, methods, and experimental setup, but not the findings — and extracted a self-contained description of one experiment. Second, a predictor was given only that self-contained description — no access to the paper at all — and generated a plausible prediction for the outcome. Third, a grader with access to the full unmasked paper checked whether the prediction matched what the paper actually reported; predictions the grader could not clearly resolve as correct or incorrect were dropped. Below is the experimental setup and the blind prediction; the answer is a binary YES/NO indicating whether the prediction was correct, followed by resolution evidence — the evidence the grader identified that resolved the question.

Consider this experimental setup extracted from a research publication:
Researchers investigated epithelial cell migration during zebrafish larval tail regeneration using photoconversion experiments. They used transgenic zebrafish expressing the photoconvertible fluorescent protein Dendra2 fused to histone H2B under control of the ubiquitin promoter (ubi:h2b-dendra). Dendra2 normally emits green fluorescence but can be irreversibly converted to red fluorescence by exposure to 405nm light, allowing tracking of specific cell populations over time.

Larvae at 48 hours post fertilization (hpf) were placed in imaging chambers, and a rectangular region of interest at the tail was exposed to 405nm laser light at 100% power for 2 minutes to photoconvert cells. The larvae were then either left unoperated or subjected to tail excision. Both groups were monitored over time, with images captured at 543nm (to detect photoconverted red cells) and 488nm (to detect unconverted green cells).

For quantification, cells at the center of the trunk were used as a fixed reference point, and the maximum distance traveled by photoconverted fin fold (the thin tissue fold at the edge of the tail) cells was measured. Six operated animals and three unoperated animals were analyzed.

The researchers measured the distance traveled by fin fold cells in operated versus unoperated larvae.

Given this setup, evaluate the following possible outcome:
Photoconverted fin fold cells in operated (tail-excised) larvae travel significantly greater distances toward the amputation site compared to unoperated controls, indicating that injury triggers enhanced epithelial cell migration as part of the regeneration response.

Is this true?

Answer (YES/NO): YES